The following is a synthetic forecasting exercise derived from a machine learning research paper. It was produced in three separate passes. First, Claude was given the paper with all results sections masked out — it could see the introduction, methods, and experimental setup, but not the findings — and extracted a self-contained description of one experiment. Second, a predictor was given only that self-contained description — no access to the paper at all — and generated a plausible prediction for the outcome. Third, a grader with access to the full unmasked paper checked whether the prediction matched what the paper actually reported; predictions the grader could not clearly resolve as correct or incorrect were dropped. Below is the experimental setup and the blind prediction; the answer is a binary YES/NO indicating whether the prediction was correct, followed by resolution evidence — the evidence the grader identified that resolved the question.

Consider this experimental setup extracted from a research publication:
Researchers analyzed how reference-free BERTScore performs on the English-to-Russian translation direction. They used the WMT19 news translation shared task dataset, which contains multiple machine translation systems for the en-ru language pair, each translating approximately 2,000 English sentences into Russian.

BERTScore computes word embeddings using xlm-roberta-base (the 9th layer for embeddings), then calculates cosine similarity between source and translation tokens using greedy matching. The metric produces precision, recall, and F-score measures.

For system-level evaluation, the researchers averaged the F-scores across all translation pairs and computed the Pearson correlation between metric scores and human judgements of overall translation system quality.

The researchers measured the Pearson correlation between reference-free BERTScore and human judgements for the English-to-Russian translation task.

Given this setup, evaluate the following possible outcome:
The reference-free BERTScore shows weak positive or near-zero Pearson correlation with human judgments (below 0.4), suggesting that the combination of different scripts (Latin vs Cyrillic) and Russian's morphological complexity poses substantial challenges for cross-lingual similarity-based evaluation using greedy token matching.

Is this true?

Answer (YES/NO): NO